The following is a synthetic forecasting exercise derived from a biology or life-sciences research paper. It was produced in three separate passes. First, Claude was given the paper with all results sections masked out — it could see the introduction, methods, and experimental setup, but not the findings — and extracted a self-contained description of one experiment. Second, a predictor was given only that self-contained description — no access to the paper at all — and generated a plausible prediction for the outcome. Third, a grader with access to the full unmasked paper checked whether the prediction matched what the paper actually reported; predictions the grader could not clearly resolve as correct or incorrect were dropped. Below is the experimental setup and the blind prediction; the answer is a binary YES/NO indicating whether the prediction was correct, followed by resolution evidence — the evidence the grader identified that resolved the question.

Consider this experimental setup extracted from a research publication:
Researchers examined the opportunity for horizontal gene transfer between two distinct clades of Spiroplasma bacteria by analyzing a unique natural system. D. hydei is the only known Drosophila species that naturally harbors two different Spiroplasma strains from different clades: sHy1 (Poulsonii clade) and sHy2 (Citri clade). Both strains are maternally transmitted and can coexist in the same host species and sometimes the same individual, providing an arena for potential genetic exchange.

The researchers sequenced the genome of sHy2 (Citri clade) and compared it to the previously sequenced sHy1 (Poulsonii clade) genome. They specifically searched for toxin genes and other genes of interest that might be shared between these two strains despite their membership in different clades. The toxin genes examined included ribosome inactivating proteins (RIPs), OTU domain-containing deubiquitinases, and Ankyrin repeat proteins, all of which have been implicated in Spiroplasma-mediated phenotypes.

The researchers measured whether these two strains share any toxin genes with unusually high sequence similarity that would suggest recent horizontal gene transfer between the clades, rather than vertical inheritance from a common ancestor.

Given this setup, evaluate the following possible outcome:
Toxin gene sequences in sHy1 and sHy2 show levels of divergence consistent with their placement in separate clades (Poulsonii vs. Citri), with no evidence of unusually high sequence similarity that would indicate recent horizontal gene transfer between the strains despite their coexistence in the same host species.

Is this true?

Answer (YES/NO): NO